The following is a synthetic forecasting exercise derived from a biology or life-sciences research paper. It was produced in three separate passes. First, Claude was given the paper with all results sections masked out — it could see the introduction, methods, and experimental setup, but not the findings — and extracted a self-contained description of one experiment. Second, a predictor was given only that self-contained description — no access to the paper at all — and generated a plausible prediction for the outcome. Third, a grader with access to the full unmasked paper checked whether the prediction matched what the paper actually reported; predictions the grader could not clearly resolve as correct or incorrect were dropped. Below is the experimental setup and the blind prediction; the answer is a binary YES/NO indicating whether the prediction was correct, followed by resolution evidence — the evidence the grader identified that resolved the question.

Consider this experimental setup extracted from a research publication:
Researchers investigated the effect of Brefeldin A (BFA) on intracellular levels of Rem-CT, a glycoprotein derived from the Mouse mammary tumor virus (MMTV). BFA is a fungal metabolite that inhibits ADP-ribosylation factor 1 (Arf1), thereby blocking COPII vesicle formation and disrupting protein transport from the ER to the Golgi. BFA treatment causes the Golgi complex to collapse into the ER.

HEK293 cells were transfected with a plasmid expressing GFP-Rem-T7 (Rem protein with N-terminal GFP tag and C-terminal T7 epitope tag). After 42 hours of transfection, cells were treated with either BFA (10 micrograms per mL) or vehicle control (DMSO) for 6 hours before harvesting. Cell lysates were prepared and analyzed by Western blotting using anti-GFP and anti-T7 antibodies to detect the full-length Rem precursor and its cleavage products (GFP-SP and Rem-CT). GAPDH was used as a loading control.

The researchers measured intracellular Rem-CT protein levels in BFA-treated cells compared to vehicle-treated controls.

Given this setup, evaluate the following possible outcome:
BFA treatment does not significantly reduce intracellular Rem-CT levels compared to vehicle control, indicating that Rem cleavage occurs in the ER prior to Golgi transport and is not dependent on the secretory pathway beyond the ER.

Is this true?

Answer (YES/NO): NO